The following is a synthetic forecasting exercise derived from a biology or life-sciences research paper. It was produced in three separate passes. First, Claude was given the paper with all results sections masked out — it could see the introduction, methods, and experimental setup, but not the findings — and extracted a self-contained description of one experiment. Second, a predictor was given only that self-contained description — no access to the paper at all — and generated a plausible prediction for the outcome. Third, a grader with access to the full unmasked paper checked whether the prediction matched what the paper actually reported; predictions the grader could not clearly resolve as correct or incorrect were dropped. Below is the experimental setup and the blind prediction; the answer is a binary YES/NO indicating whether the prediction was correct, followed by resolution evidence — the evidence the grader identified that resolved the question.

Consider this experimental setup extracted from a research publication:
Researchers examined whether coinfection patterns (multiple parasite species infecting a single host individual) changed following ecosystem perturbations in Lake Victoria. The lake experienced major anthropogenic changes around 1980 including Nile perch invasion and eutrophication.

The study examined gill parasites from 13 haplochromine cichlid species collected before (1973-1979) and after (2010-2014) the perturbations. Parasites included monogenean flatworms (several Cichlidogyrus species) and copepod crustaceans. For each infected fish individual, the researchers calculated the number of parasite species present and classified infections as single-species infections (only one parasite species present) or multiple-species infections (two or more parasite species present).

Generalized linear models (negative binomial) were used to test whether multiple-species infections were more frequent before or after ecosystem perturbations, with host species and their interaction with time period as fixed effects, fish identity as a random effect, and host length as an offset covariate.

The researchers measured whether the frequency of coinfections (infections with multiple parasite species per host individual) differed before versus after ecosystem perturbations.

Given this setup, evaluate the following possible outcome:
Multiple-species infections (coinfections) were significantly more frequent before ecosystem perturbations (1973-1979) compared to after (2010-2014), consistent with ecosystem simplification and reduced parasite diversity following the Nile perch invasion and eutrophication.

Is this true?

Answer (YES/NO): YES